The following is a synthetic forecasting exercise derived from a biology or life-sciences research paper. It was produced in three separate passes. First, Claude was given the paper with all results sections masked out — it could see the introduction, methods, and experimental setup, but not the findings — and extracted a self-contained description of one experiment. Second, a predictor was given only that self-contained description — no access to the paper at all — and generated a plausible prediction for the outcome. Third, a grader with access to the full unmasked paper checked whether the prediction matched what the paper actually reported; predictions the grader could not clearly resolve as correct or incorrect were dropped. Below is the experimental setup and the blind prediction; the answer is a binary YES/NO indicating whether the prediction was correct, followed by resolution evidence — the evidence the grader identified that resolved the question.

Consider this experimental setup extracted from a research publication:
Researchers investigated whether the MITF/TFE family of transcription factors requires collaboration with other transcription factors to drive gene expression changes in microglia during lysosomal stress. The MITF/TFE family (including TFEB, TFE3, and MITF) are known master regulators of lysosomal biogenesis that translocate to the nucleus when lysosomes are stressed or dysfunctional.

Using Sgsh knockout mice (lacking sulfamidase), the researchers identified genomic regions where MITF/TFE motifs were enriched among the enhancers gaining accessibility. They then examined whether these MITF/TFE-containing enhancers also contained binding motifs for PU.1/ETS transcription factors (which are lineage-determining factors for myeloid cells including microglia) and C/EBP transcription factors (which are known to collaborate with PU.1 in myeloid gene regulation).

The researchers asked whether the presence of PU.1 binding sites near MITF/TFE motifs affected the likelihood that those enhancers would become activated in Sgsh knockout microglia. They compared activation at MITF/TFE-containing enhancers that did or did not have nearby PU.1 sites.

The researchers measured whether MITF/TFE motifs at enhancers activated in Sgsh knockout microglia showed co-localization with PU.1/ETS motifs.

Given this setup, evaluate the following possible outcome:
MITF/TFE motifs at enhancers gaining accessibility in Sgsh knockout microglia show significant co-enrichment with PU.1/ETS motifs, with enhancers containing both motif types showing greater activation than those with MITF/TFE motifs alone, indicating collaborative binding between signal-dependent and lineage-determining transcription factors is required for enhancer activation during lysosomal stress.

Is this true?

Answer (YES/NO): NO